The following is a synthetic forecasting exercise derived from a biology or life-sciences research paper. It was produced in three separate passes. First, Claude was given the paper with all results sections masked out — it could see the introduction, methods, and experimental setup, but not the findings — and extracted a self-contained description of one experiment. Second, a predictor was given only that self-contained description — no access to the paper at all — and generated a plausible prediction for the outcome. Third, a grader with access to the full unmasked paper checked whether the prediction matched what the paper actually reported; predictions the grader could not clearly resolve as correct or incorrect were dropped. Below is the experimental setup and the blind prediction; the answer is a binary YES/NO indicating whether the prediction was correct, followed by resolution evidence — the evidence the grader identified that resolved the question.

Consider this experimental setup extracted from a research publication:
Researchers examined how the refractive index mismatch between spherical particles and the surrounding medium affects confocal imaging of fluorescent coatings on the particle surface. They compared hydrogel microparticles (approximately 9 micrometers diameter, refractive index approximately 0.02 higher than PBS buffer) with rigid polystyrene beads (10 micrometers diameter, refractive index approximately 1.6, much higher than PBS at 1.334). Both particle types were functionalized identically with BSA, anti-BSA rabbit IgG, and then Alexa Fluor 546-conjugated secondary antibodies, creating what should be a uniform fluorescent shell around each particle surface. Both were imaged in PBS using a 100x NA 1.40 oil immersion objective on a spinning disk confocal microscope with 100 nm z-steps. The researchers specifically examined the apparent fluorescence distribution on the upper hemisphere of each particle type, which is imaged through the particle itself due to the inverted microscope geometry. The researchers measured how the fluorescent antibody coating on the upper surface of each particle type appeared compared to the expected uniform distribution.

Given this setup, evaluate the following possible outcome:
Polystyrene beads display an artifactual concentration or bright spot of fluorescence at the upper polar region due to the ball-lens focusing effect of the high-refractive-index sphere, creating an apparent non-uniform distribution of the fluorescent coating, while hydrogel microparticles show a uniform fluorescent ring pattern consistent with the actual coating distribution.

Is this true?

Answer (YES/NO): NO